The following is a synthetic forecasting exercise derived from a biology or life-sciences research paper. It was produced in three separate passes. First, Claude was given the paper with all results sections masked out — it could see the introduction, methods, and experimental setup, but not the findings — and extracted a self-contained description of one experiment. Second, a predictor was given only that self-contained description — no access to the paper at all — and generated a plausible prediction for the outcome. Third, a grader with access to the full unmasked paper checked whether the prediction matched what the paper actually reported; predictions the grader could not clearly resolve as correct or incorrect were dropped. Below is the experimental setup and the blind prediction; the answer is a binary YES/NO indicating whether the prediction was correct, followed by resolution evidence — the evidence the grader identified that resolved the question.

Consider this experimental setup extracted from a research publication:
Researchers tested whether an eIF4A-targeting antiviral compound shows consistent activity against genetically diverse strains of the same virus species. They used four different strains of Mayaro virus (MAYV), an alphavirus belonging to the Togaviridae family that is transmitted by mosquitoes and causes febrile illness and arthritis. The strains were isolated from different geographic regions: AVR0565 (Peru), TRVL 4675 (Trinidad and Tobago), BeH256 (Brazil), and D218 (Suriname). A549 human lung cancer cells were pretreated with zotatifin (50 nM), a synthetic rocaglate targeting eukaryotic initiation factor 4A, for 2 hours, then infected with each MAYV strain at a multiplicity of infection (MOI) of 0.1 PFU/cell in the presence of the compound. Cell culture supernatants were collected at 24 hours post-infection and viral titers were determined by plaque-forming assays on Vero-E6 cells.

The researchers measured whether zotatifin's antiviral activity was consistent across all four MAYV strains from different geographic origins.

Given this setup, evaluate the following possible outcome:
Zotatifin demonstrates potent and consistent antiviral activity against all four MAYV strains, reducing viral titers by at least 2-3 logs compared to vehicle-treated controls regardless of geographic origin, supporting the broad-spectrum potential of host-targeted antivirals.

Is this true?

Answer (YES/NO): YES